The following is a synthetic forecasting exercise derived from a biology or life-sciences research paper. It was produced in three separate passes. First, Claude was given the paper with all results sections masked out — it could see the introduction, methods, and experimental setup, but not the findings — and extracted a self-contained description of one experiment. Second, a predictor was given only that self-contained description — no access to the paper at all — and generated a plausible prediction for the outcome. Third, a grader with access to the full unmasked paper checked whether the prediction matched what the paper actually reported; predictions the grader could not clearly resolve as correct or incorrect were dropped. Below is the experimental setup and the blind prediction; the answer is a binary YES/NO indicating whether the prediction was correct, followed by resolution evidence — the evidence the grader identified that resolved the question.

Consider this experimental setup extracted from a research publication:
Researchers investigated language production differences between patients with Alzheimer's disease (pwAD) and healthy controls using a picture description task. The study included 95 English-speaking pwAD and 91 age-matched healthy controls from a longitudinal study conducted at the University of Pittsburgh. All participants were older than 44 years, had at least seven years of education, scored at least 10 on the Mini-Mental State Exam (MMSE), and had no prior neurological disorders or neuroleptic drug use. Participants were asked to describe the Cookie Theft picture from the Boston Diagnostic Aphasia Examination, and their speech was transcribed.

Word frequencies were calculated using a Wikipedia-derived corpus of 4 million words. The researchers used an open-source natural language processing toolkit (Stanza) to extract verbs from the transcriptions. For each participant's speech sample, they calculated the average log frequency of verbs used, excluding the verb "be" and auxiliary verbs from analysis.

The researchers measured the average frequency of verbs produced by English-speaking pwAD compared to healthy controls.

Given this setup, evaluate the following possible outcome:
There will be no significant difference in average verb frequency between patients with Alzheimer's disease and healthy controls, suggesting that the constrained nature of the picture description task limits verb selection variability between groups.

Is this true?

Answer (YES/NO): NO